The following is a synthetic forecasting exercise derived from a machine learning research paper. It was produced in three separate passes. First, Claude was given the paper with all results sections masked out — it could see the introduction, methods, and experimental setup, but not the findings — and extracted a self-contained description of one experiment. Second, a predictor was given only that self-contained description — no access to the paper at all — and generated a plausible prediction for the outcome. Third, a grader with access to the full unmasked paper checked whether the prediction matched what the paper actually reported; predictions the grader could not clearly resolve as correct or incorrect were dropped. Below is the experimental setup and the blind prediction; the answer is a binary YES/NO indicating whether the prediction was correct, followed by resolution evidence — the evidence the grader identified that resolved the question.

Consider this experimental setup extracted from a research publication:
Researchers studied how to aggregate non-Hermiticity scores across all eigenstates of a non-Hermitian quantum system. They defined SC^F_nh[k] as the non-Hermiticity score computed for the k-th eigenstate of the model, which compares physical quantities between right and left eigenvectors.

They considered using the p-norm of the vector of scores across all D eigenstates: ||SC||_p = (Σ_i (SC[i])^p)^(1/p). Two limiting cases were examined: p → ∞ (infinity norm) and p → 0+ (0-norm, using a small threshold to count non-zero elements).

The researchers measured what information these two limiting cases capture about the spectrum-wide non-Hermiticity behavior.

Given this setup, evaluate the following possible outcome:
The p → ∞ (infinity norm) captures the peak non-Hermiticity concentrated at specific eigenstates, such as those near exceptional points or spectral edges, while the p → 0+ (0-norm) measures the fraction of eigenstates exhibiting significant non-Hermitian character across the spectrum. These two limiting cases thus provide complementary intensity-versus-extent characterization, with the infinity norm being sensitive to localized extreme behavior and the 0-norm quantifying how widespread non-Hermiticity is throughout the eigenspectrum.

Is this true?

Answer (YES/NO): NO